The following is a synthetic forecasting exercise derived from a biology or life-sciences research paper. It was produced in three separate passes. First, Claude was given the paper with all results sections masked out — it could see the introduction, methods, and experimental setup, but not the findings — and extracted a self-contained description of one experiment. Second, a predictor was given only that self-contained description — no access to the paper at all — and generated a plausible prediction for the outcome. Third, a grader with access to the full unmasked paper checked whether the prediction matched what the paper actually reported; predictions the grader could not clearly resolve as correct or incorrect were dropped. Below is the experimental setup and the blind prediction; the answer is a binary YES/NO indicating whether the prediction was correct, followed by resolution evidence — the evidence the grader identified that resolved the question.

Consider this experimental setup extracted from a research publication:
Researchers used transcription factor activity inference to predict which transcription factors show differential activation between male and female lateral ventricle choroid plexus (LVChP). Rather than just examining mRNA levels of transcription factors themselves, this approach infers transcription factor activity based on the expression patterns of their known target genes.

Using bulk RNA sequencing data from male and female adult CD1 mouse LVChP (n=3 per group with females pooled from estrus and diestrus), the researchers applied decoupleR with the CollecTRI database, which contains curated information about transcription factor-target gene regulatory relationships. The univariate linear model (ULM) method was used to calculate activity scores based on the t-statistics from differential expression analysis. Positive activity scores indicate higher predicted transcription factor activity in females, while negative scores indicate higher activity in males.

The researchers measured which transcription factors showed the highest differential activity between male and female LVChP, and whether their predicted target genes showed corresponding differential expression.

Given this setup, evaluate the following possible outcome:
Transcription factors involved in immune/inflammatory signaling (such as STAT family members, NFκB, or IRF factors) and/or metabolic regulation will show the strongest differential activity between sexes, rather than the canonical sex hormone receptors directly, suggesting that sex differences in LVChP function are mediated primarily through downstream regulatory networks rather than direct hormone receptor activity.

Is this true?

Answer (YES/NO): NO